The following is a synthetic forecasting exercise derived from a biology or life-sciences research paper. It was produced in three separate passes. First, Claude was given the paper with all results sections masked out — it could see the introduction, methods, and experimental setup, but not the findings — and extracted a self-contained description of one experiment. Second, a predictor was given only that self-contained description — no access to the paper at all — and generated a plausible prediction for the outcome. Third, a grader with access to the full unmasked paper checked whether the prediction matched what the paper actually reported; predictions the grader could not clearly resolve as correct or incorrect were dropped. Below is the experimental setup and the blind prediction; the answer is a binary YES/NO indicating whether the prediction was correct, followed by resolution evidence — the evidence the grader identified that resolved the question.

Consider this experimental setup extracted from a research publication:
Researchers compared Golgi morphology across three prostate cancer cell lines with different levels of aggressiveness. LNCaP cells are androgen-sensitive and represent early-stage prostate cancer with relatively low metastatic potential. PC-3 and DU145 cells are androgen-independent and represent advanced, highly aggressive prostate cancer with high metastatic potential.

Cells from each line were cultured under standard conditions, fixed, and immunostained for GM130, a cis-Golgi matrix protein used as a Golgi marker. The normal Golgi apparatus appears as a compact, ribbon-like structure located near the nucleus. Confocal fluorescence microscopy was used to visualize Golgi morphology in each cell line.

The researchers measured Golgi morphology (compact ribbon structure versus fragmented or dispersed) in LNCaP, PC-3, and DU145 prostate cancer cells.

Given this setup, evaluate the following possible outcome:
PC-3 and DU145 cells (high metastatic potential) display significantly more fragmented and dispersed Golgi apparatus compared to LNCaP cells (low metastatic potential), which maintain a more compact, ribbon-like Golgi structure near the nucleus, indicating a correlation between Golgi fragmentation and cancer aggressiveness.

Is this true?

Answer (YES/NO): YES